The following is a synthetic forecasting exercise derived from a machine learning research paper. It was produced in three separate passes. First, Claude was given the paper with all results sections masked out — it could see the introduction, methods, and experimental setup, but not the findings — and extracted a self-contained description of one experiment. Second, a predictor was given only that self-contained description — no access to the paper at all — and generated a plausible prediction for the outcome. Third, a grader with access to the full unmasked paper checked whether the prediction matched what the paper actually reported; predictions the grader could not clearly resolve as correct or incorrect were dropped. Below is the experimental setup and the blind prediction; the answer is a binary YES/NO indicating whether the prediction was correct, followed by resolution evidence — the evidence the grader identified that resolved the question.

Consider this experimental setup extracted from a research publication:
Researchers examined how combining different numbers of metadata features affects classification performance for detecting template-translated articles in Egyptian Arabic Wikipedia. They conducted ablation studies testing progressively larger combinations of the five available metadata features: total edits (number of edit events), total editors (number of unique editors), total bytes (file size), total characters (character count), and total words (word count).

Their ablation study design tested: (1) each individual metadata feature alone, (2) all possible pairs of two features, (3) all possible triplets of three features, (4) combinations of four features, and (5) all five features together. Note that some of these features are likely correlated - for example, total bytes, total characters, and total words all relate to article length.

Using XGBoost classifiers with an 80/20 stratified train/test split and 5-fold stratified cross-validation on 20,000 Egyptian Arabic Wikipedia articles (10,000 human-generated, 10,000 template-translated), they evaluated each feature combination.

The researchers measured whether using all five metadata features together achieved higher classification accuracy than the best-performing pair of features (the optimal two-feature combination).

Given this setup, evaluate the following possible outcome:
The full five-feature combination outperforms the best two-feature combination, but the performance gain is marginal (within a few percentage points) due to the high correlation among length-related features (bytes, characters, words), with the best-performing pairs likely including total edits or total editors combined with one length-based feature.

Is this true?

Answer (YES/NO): NO